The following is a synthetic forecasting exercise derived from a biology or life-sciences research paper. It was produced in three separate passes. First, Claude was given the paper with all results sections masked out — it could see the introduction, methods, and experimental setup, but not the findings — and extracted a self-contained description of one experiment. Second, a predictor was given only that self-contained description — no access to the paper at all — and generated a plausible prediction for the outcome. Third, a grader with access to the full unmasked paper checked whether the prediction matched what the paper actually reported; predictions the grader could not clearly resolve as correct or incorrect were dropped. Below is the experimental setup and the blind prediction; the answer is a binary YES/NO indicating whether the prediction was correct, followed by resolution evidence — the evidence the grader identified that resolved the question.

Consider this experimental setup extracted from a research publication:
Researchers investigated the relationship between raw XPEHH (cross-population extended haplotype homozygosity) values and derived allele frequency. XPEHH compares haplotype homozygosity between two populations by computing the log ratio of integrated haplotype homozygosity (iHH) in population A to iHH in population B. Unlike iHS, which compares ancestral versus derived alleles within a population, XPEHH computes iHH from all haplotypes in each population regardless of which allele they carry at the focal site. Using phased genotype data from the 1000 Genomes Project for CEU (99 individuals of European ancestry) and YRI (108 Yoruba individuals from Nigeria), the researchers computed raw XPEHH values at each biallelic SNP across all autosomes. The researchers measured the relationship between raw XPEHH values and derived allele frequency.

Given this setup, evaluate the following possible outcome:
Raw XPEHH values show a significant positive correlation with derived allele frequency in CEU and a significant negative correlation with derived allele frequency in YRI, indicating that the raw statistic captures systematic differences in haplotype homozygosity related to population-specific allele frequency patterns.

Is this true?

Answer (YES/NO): NO